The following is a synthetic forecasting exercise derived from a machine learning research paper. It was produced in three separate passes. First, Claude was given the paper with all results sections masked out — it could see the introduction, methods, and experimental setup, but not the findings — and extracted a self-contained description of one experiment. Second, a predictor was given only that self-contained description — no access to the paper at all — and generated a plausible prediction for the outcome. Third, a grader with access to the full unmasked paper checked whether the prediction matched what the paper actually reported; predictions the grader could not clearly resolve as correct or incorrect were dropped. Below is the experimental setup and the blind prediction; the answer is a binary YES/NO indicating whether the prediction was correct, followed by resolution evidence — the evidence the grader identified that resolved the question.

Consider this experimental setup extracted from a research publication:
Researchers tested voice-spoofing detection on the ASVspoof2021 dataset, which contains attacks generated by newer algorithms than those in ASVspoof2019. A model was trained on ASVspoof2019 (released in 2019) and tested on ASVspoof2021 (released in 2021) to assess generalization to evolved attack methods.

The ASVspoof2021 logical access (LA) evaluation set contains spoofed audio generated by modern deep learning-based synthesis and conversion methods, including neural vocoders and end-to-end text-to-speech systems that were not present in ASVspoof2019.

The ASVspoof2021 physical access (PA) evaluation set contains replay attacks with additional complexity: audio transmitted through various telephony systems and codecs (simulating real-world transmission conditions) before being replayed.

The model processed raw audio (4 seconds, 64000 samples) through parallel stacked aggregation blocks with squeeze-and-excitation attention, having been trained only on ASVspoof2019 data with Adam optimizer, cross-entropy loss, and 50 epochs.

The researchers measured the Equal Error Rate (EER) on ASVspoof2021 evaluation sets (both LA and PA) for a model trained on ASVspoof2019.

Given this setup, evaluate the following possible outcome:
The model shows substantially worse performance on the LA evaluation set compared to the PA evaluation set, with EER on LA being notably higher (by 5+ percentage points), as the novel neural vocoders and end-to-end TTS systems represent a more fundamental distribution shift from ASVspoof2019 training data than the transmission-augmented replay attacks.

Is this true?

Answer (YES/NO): NO